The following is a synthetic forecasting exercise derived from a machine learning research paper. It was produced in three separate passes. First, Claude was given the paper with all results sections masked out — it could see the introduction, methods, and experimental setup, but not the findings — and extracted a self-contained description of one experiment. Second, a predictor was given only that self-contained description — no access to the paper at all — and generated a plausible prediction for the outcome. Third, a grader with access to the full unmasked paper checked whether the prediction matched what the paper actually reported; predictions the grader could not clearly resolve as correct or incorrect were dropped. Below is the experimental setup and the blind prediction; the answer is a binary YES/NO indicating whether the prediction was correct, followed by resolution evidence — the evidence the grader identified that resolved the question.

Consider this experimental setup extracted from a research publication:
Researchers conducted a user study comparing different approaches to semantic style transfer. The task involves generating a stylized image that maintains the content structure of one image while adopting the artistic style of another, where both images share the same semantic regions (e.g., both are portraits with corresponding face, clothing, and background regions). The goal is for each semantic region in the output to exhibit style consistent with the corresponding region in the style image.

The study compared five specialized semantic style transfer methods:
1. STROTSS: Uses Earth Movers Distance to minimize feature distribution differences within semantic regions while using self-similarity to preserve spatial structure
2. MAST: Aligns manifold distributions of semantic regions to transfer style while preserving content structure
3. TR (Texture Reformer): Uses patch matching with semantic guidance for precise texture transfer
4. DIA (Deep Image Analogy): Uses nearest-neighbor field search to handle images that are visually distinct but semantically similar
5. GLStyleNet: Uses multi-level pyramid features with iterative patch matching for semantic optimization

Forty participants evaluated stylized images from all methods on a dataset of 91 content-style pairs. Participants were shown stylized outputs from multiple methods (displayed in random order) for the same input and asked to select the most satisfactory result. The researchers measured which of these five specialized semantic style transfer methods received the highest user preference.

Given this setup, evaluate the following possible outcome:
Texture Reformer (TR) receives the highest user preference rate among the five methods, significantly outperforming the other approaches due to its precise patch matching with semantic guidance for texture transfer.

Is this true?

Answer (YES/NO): NO